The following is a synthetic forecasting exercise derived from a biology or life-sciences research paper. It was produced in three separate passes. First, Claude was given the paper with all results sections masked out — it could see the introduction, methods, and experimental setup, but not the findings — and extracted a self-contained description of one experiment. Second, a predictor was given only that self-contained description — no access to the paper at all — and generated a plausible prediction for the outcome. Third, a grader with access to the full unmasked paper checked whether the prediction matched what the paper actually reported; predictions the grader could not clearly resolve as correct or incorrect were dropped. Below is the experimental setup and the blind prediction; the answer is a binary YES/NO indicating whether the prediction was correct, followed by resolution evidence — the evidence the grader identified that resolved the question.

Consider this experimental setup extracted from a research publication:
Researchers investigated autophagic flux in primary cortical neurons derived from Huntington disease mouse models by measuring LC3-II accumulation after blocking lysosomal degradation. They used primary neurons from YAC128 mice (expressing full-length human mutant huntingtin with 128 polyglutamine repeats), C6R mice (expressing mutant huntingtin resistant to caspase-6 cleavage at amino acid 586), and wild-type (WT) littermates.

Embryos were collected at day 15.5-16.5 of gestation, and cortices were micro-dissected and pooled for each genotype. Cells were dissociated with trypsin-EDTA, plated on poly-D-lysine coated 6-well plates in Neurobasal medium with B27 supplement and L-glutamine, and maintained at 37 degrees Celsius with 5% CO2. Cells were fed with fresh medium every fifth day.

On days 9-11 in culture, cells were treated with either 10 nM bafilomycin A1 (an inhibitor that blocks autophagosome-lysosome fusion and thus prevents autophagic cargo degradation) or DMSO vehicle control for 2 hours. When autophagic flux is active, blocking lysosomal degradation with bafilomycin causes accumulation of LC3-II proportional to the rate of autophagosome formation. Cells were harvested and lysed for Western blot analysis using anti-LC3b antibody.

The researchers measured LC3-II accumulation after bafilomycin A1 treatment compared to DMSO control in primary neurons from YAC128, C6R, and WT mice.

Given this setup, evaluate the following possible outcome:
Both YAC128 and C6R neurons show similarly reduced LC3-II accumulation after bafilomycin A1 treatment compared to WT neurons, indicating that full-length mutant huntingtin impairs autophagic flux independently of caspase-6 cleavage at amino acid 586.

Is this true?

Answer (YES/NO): NO